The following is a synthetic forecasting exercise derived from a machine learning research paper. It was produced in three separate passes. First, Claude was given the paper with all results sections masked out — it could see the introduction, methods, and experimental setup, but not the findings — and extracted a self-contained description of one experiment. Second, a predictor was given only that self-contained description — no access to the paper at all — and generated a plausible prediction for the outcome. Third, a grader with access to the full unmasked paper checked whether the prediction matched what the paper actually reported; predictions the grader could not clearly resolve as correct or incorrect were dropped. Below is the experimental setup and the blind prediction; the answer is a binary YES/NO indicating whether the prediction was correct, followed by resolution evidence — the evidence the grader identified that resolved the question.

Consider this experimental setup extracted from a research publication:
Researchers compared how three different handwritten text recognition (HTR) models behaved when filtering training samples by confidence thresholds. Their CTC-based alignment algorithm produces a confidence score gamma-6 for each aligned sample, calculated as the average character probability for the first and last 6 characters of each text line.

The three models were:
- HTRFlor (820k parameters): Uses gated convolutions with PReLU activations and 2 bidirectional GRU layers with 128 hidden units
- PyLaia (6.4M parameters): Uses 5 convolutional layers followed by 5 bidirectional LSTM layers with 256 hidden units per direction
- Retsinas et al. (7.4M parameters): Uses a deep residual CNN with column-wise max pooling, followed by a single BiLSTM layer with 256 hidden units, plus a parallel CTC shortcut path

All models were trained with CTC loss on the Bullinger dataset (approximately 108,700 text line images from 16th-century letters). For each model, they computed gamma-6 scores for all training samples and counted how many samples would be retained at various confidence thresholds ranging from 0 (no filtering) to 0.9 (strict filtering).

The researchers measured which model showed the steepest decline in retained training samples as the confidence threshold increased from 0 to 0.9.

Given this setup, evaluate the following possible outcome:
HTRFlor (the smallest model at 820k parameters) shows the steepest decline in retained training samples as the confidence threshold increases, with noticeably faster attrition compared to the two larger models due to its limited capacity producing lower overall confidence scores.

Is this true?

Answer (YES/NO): NO